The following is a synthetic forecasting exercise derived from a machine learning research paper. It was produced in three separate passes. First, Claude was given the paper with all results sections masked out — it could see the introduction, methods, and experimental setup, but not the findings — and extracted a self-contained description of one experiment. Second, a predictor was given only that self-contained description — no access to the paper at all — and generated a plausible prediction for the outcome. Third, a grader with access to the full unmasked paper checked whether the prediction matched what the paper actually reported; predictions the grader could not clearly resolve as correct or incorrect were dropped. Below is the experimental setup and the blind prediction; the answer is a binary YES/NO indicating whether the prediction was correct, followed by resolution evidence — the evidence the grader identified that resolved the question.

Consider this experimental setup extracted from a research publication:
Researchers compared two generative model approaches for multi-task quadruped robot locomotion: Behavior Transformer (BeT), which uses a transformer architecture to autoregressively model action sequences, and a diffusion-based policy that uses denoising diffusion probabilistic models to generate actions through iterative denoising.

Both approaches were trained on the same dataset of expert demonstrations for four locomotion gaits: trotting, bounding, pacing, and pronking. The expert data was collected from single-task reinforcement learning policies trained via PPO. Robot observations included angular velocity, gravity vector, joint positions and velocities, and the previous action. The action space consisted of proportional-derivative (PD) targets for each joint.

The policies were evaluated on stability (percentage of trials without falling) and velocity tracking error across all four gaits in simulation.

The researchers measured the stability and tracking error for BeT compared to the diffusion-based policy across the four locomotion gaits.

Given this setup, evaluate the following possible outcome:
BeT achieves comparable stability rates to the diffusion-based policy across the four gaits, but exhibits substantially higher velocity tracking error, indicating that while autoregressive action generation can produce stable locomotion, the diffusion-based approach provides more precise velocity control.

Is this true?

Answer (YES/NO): NO